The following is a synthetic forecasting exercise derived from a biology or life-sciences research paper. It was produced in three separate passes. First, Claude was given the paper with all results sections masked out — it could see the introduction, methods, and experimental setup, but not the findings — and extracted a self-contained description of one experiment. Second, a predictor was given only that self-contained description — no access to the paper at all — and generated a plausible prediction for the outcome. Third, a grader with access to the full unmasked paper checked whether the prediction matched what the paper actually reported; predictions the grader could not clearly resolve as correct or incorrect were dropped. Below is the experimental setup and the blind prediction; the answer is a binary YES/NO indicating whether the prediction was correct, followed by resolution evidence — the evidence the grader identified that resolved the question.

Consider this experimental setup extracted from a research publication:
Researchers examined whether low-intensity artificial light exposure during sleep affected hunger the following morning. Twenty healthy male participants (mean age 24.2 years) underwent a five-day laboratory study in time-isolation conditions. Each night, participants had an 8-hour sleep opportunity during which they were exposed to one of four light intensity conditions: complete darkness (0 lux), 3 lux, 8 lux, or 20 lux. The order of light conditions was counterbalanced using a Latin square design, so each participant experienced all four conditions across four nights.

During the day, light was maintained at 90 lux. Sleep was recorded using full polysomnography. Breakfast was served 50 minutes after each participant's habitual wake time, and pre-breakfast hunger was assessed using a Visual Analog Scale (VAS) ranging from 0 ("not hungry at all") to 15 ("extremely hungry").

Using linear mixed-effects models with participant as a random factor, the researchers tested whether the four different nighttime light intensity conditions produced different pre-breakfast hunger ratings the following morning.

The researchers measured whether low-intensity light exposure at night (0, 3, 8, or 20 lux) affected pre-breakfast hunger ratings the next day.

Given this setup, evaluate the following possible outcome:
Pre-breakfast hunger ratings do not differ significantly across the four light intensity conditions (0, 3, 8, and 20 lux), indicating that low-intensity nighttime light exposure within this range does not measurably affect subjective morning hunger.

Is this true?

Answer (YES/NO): YES